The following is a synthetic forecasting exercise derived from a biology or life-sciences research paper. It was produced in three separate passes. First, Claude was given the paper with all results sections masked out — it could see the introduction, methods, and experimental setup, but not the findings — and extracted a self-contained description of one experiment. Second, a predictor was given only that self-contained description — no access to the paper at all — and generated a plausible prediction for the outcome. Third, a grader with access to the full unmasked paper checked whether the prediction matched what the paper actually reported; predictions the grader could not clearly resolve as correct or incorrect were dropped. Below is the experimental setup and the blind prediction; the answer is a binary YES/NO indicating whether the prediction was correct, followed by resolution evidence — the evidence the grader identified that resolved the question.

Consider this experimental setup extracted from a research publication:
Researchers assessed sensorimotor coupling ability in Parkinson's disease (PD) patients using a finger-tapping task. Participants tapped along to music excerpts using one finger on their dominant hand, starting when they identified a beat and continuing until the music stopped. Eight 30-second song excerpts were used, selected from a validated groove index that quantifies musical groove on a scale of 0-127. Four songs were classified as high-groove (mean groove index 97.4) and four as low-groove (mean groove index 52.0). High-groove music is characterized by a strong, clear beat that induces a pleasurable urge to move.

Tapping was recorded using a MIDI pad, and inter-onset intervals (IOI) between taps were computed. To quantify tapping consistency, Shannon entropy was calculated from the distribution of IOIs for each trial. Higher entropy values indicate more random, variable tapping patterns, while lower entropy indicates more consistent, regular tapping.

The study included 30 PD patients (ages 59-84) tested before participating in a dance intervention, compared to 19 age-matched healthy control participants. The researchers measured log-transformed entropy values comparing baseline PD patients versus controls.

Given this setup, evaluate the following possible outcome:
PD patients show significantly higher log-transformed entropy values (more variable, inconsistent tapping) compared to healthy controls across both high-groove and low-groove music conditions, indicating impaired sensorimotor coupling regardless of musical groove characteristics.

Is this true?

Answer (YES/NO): YES